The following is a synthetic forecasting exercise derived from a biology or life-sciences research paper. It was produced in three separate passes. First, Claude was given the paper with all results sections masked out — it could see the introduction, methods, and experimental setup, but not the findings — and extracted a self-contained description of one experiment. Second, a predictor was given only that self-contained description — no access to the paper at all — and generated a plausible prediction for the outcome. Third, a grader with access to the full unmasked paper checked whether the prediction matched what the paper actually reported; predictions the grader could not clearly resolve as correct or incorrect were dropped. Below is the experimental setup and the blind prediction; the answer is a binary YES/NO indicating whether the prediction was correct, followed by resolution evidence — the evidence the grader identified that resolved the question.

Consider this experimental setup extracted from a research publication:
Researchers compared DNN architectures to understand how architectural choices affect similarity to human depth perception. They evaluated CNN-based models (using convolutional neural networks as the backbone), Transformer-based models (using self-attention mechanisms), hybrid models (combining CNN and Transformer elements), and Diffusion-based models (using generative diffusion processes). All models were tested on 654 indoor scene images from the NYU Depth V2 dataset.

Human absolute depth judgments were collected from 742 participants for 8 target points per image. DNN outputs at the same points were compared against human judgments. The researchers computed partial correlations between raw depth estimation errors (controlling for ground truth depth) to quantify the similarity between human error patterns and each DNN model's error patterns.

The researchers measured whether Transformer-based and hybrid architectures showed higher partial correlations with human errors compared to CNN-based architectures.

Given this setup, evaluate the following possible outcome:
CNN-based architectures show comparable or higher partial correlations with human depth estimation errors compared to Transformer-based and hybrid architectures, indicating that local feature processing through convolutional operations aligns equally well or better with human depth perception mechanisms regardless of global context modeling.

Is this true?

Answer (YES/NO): YES